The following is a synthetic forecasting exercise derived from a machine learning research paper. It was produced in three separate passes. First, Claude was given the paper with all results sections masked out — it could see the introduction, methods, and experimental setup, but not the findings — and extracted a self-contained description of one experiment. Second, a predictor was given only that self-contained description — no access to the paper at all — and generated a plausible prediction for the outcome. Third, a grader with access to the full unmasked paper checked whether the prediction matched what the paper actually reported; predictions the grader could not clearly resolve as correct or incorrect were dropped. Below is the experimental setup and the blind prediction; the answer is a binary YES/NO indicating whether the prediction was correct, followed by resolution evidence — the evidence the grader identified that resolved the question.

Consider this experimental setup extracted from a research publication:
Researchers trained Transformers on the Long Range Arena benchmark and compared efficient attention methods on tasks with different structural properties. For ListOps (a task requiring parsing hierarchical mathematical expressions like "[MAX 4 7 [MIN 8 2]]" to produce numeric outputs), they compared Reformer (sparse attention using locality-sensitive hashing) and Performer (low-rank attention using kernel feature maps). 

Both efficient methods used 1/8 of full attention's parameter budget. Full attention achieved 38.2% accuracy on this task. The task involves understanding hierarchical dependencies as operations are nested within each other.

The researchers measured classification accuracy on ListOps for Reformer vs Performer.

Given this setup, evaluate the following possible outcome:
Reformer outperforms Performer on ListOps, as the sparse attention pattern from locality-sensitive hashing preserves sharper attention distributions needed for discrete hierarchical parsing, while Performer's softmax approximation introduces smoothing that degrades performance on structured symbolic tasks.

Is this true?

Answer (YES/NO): YES